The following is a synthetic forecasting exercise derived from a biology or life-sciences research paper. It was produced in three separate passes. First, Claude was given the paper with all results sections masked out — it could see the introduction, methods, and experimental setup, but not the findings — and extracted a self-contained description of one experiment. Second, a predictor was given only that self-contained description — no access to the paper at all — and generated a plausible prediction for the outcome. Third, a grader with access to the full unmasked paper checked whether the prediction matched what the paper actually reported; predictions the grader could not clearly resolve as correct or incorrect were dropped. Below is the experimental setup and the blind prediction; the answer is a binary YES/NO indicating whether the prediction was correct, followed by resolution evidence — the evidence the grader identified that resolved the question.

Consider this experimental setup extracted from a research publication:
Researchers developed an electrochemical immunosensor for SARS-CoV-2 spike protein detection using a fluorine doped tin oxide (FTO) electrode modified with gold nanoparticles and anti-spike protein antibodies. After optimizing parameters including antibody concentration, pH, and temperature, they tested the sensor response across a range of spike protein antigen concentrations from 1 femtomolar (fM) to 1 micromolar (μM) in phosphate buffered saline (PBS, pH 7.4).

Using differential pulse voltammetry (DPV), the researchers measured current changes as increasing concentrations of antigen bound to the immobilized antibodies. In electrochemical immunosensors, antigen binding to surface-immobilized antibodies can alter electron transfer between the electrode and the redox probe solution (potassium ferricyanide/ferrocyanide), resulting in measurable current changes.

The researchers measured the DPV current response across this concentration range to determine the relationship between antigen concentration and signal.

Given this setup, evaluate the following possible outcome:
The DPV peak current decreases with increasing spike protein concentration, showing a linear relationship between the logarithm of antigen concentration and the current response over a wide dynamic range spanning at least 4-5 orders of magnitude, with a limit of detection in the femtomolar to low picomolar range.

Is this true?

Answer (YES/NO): NO